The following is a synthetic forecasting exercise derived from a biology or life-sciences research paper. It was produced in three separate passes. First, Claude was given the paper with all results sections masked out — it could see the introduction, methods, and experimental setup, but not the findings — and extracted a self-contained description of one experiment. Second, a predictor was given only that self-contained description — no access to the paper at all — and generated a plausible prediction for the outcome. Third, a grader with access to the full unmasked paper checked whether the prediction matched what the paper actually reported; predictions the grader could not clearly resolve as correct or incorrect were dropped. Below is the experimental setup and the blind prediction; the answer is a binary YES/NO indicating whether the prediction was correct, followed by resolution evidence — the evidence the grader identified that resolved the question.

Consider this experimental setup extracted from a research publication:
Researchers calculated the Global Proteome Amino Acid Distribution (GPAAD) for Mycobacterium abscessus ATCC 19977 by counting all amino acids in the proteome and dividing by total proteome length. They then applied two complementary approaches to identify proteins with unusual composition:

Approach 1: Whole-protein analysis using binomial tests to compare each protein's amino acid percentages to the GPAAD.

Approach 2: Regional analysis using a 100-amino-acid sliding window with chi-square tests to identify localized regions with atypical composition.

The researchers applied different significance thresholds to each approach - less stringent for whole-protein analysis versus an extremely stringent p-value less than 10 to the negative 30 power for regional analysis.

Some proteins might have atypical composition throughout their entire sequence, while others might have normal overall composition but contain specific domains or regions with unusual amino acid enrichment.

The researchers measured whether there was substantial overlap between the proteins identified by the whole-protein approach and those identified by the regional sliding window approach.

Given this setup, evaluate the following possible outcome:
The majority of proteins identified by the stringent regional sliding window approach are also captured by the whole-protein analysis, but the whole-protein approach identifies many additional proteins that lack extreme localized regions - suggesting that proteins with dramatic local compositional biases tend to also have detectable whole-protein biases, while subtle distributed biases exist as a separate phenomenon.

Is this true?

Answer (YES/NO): NO